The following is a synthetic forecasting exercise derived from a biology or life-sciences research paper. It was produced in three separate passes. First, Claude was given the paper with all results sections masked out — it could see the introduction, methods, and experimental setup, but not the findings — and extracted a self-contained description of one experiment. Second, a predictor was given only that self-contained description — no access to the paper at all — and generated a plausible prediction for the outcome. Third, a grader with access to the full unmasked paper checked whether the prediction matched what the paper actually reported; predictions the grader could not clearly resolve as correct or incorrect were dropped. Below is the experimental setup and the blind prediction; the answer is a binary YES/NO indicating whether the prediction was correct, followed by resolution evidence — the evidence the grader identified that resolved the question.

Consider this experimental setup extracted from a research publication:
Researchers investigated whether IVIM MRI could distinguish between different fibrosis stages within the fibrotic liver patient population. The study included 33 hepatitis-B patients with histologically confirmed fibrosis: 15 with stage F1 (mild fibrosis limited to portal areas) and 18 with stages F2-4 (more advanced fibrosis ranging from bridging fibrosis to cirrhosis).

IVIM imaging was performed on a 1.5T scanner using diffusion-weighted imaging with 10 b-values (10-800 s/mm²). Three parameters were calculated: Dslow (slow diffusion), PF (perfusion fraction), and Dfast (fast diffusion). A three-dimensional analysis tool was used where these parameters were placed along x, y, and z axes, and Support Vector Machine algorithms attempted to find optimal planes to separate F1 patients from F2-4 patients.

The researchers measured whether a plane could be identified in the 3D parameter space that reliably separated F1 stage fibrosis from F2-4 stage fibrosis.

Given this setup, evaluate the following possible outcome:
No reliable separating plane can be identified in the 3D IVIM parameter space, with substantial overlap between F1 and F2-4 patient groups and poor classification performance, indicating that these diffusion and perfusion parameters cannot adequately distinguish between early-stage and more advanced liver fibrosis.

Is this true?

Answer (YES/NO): YES